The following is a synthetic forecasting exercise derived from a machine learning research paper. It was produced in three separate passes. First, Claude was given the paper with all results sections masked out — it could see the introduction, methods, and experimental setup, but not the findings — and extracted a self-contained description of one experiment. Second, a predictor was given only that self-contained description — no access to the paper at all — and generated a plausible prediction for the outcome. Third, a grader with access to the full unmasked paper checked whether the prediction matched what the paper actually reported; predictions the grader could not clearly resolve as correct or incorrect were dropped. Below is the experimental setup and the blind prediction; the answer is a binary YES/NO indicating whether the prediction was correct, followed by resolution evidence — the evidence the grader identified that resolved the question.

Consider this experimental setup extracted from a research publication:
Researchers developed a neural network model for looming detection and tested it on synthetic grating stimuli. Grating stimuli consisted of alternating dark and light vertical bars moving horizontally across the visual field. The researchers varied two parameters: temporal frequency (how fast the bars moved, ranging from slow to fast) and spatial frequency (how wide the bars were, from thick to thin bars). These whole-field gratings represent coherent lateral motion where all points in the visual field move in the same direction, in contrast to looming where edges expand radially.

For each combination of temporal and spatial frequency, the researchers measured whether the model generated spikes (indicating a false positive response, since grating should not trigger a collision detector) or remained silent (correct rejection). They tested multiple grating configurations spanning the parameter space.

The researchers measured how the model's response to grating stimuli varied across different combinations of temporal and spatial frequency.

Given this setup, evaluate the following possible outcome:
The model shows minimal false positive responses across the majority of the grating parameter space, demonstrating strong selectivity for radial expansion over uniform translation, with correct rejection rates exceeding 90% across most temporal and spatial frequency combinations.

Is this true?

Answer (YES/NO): YES